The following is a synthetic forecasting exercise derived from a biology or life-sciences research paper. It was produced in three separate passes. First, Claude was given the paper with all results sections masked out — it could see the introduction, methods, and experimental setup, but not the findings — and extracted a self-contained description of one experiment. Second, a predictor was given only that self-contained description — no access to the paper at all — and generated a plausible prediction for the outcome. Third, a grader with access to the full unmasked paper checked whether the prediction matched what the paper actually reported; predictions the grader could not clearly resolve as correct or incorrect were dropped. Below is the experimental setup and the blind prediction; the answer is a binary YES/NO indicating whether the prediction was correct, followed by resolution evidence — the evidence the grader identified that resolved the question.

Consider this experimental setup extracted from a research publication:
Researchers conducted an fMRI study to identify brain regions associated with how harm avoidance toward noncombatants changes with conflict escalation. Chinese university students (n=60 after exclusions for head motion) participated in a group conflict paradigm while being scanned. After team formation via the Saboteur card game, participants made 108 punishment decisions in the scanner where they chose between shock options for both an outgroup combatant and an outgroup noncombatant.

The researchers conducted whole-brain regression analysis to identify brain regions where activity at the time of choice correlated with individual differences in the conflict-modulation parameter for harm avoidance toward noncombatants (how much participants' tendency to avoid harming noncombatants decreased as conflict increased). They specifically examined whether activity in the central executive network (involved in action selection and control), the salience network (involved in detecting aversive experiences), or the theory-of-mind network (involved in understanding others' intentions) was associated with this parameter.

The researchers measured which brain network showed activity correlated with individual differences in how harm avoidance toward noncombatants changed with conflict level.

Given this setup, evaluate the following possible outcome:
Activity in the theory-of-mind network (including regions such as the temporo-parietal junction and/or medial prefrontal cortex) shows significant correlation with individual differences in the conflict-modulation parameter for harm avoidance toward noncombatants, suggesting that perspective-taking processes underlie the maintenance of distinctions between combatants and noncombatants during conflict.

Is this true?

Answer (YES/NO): NO